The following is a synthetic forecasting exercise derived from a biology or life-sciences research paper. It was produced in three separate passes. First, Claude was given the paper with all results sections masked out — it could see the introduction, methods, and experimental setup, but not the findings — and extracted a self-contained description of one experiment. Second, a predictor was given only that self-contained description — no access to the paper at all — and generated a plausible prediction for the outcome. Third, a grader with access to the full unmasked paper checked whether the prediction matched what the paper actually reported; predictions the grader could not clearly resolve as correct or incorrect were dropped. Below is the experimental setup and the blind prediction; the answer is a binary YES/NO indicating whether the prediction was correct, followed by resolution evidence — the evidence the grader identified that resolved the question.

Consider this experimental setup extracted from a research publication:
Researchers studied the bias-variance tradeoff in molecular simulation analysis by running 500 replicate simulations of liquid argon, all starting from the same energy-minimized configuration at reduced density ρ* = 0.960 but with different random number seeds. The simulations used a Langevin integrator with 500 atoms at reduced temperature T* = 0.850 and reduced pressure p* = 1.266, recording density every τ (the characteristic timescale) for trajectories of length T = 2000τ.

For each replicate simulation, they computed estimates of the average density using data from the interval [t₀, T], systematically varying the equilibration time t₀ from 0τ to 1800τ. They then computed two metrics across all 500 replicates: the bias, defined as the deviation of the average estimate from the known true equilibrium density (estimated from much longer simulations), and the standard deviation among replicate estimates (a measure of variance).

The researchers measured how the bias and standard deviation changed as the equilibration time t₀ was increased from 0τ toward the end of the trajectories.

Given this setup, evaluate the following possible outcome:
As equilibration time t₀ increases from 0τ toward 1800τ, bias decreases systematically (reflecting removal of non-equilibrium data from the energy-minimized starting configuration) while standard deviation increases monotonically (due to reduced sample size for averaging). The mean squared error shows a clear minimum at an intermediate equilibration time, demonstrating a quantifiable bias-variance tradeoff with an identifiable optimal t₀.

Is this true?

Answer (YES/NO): NO